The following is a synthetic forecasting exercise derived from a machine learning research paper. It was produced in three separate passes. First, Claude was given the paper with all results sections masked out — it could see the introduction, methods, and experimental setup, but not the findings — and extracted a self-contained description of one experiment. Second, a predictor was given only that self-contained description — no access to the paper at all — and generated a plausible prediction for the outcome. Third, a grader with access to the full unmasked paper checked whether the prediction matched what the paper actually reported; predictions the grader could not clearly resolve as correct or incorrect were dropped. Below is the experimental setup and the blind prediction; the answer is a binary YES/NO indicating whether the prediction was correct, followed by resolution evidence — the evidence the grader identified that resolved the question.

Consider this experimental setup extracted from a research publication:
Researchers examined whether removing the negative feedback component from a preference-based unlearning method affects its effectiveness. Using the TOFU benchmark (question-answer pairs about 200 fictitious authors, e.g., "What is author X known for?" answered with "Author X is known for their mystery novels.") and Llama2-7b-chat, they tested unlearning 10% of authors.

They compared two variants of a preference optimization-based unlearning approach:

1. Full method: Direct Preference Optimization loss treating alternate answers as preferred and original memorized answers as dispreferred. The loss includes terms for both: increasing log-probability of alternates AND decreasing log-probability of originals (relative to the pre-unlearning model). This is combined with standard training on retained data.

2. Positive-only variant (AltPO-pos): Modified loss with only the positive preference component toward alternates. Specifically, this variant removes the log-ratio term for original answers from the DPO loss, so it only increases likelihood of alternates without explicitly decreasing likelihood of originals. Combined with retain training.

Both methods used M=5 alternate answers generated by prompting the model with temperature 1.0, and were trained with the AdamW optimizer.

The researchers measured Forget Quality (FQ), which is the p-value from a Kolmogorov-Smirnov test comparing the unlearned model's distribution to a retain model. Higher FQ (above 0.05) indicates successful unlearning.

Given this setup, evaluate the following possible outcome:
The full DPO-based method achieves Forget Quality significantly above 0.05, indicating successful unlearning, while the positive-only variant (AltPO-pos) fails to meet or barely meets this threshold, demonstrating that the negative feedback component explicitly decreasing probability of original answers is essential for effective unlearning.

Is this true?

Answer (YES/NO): YES